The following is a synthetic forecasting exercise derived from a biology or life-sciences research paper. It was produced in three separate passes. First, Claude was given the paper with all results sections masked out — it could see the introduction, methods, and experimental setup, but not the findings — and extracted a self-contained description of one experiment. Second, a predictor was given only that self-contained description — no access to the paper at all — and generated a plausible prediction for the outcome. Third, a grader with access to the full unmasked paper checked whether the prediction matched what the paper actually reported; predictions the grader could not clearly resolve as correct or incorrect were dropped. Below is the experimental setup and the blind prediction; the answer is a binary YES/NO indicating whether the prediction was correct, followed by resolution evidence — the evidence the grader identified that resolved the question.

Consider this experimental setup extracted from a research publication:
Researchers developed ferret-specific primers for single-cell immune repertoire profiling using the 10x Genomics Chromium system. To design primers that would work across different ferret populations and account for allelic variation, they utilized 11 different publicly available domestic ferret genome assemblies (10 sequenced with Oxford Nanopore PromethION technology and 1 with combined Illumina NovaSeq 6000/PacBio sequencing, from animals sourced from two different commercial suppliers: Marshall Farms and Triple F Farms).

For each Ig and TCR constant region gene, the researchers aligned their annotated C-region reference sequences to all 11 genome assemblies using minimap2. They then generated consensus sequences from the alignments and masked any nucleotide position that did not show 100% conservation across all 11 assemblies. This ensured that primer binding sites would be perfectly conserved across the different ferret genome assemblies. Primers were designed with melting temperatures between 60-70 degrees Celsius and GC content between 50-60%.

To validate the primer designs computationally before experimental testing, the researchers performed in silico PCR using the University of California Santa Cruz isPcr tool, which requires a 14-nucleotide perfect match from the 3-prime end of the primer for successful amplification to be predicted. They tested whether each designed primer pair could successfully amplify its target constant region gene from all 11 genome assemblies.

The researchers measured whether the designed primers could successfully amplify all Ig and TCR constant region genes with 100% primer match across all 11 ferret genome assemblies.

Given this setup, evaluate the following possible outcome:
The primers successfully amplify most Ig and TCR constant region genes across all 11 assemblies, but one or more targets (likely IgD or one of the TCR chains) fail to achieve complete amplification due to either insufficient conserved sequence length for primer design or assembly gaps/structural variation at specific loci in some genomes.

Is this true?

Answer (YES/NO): NO